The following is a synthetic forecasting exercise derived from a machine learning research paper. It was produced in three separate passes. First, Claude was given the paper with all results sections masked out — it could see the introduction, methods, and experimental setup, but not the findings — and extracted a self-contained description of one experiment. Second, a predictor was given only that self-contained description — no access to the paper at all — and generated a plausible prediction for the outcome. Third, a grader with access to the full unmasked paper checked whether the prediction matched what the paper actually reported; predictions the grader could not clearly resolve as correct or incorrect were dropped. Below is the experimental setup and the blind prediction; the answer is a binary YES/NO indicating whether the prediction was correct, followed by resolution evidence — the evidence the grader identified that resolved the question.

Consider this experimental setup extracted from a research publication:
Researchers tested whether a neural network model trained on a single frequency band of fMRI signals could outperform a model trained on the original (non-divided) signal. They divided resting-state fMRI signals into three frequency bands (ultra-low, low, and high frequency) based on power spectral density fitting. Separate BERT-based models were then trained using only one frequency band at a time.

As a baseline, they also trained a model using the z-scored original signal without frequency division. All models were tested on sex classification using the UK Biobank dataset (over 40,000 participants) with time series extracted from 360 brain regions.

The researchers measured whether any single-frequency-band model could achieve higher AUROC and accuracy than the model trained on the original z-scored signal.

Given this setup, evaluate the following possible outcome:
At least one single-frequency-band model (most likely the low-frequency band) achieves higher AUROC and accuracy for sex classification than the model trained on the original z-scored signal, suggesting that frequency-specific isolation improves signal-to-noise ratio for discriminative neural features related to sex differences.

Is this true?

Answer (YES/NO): NO